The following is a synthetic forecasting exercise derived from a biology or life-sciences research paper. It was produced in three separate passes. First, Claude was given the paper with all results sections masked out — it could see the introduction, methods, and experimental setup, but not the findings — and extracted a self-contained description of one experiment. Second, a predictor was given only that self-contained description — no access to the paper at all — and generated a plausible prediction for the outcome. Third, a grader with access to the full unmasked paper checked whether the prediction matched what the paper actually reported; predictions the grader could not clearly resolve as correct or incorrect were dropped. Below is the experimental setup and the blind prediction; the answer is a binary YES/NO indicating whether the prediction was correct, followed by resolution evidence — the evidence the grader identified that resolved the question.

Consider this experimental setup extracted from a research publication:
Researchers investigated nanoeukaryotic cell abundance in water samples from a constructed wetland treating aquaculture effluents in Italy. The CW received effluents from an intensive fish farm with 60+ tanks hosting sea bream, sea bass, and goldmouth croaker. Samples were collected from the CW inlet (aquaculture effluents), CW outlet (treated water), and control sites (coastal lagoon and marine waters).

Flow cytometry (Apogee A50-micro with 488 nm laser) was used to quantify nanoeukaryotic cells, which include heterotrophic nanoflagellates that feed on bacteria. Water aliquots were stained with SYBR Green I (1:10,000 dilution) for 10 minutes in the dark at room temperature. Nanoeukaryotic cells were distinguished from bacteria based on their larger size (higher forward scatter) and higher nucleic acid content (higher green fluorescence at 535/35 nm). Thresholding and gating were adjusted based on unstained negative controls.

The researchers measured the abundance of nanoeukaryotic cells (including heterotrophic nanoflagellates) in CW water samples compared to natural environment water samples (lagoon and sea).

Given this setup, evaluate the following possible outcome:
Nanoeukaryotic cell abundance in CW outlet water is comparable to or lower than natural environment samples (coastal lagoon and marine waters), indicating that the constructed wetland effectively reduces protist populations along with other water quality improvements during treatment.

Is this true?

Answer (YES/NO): NO